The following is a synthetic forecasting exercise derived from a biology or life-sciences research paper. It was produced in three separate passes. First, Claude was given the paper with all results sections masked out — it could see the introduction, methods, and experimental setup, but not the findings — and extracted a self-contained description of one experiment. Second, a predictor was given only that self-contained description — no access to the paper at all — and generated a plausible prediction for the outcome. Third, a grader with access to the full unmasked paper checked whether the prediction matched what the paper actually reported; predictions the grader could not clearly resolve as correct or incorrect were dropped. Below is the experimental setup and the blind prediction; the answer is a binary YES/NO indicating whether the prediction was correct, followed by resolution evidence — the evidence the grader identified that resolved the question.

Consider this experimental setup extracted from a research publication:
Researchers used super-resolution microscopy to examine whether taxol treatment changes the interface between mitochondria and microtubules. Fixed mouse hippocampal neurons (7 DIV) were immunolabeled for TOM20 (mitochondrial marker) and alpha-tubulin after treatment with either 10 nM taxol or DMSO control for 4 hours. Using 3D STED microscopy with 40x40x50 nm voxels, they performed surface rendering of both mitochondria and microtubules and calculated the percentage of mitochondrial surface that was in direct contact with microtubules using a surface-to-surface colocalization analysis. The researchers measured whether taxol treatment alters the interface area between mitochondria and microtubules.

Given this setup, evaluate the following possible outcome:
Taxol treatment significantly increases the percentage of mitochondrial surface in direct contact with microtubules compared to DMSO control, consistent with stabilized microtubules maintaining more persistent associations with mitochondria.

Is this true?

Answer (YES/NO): NO